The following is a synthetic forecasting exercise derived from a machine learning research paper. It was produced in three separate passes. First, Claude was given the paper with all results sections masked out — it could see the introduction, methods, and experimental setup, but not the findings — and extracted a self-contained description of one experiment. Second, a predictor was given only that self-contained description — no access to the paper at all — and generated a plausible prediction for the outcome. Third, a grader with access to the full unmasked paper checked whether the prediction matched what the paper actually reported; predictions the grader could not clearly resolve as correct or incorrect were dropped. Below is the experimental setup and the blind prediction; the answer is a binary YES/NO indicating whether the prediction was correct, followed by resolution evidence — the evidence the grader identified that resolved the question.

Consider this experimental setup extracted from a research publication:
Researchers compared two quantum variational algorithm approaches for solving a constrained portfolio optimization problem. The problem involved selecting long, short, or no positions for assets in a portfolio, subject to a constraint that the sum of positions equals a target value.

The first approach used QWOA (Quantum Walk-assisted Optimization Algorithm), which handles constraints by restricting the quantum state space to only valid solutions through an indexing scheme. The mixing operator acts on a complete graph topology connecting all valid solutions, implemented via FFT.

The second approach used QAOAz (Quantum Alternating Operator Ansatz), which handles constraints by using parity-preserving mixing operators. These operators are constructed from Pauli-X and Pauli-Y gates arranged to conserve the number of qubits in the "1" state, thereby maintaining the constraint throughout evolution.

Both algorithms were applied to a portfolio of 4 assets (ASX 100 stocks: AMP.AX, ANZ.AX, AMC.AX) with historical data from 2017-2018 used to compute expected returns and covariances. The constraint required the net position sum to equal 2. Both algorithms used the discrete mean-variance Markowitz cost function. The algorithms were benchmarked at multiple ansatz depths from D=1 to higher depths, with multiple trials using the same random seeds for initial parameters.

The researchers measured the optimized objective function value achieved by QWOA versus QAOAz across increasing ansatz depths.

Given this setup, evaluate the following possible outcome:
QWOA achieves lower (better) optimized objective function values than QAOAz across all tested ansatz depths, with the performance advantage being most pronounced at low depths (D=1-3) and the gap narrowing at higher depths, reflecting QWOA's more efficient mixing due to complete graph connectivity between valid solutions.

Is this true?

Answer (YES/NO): NO